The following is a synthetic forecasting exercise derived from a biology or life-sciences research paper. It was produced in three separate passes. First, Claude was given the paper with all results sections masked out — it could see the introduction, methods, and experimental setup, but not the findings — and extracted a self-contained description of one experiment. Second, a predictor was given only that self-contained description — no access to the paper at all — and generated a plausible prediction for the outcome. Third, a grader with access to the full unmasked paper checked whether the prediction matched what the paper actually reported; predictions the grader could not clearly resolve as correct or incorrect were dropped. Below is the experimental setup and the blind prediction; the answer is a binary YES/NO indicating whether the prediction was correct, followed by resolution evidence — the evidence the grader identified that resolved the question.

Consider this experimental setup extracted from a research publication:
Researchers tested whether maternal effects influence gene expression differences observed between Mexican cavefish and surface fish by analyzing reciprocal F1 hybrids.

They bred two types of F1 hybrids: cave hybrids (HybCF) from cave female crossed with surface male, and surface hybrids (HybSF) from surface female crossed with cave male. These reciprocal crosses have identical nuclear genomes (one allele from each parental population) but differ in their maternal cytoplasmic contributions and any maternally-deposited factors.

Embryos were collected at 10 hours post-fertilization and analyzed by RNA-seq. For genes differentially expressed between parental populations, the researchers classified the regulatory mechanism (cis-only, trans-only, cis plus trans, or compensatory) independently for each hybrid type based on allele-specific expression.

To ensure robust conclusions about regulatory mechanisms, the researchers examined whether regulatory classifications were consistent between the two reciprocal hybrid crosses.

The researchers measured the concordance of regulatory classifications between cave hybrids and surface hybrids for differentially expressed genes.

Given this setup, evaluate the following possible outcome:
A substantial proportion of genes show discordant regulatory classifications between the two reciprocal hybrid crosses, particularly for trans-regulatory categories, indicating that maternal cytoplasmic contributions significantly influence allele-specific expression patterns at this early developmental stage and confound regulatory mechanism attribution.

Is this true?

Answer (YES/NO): NO